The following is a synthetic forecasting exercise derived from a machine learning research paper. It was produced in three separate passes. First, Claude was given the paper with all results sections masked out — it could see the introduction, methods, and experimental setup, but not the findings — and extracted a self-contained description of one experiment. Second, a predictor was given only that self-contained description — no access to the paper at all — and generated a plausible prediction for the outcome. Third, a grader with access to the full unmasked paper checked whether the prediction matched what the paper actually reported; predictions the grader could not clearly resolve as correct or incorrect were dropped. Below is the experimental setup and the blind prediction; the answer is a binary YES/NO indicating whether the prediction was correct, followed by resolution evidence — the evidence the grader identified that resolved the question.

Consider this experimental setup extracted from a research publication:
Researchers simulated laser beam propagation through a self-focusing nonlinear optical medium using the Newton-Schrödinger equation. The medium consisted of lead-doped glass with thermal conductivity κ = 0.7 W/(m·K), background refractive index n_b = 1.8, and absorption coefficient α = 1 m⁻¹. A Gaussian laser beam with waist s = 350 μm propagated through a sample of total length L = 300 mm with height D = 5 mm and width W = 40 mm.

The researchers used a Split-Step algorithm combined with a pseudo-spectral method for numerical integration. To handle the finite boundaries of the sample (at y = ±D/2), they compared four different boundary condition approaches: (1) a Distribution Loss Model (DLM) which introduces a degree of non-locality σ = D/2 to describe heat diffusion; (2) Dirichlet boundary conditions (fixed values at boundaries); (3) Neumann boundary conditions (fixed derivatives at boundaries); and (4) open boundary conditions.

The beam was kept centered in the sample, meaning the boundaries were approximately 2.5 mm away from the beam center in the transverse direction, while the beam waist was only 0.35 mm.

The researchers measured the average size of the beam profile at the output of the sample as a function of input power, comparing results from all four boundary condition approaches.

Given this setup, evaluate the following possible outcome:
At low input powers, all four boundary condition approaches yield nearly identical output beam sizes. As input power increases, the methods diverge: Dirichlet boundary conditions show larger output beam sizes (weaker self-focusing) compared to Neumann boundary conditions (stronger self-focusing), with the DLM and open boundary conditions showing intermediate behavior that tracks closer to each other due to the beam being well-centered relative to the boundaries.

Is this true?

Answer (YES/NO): NO